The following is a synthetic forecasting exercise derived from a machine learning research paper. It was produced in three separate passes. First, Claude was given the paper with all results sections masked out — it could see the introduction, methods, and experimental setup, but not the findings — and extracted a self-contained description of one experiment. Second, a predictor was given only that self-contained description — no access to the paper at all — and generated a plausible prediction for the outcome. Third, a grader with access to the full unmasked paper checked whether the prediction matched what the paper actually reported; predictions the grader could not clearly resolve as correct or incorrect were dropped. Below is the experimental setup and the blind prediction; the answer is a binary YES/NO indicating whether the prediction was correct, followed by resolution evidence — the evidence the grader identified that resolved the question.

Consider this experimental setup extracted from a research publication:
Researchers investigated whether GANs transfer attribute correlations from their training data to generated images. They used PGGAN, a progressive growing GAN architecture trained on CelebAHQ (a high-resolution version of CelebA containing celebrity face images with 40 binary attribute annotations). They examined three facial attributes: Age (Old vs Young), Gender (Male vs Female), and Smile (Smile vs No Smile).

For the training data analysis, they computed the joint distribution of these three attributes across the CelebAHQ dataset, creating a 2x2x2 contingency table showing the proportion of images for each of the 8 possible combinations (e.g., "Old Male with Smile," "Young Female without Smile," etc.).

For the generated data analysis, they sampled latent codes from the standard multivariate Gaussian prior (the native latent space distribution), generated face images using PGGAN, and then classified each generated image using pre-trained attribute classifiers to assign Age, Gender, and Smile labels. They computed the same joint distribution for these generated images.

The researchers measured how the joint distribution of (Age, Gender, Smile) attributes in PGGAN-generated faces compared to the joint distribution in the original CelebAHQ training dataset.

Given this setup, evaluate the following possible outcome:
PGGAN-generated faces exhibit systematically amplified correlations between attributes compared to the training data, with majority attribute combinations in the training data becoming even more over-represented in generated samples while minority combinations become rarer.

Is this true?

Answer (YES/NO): NO